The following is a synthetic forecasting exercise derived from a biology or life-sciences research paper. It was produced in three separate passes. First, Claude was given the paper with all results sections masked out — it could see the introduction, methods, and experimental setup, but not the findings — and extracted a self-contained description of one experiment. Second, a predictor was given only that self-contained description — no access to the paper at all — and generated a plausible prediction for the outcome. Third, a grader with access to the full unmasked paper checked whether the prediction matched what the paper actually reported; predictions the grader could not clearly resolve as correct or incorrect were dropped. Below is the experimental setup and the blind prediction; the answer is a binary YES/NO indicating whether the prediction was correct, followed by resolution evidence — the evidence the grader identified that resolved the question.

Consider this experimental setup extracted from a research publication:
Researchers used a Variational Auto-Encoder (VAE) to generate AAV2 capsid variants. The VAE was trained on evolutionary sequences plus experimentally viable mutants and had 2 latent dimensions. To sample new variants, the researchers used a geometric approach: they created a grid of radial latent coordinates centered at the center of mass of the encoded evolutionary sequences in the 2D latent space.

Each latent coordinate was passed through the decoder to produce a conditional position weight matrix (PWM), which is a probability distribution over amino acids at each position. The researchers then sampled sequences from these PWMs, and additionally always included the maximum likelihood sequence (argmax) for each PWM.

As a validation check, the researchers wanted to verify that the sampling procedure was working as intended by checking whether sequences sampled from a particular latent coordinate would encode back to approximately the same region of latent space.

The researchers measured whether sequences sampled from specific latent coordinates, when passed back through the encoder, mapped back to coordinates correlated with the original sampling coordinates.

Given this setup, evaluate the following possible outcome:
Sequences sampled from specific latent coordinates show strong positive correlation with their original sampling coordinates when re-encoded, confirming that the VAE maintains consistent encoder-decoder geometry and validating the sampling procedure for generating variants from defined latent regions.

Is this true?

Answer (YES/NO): NO